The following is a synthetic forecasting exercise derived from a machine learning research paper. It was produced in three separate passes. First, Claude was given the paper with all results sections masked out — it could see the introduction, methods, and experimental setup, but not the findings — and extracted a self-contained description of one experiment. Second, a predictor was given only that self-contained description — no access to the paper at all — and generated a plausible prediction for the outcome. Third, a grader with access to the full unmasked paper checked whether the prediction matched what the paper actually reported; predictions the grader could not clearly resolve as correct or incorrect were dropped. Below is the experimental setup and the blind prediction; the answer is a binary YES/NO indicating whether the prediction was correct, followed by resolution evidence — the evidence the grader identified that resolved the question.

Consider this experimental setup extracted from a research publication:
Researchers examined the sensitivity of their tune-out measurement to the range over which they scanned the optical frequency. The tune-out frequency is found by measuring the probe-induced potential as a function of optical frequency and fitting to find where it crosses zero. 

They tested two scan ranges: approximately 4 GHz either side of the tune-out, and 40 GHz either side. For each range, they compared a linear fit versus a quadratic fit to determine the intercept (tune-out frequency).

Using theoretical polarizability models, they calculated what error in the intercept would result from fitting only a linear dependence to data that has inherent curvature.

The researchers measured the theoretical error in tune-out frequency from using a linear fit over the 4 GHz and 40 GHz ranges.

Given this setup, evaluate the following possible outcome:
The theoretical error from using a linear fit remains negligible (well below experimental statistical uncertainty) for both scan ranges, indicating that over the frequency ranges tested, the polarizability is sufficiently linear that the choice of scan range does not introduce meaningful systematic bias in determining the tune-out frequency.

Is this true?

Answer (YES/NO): NO